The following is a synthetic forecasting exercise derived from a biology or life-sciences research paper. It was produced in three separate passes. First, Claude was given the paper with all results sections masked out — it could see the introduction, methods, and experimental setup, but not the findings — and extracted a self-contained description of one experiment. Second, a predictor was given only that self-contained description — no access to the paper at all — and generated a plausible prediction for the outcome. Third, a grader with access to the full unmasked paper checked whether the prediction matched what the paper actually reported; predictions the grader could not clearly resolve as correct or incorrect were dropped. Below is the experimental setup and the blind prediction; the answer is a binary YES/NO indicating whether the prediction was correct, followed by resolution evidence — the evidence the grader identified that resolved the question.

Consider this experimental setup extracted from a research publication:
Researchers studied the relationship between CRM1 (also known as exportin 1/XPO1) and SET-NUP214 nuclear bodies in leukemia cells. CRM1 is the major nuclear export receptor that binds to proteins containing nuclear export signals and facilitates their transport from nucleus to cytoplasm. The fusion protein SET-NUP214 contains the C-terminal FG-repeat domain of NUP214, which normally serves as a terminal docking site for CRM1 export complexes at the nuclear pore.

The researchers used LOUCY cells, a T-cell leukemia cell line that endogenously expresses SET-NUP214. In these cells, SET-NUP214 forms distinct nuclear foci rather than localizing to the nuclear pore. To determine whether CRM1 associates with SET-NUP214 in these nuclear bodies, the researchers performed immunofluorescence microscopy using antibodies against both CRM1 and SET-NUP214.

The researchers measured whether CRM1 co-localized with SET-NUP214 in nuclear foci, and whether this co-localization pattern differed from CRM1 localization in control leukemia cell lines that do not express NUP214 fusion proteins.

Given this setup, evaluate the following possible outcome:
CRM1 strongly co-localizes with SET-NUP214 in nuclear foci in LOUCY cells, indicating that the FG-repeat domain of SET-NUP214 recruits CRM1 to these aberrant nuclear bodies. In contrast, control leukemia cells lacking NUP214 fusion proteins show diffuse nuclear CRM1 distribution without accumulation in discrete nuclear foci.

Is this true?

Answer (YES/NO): NO